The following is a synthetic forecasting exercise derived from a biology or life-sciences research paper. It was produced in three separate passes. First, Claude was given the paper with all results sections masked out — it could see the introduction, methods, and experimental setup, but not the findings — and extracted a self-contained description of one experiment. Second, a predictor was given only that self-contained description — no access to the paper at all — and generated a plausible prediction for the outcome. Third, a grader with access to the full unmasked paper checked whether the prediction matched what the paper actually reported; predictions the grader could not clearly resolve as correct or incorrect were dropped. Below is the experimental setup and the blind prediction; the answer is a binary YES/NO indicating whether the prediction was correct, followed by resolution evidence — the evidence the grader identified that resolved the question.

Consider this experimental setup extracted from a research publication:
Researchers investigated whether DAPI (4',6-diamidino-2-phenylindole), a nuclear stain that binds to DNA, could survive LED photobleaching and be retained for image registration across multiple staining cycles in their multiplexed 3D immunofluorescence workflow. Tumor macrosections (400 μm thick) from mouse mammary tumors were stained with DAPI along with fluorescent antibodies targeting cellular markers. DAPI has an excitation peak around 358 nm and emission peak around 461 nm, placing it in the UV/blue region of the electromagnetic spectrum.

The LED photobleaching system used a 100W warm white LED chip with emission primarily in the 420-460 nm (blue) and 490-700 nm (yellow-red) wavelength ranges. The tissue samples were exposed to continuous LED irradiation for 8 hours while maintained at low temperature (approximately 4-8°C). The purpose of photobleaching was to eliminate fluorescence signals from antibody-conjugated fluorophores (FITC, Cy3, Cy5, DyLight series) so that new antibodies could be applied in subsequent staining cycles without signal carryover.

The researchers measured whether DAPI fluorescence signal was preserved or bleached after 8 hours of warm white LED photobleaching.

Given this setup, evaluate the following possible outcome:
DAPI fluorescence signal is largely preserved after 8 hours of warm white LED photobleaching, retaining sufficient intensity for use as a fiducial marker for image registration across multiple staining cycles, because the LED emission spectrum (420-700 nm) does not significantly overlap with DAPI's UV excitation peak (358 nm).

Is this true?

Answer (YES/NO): YES